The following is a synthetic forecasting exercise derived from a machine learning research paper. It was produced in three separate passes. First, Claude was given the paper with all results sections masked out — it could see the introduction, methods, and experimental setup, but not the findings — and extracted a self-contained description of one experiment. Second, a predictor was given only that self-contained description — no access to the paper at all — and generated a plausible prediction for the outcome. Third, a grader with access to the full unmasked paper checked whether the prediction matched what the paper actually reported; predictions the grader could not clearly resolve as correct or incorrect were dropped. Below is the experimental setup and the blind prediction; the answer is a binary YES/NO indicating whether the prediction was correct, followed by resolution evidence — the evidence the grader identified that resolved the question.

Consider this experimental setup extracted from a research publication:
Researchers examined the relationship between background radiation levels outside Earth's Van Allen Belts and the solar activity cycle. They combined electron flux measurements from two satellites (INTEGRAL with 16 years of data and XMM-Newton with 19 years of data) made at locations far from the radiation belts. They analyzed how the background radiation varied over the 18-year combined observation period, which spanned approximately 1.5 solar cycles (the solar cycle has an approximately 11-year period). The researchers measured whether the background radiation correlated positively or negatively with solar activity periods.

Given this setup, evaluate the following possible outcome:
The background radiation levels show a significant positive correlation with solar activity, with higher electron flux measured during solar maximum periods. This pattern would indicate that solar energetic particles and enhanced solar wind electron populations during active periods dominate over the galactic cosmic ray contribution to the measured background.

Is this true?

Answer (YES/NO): NO